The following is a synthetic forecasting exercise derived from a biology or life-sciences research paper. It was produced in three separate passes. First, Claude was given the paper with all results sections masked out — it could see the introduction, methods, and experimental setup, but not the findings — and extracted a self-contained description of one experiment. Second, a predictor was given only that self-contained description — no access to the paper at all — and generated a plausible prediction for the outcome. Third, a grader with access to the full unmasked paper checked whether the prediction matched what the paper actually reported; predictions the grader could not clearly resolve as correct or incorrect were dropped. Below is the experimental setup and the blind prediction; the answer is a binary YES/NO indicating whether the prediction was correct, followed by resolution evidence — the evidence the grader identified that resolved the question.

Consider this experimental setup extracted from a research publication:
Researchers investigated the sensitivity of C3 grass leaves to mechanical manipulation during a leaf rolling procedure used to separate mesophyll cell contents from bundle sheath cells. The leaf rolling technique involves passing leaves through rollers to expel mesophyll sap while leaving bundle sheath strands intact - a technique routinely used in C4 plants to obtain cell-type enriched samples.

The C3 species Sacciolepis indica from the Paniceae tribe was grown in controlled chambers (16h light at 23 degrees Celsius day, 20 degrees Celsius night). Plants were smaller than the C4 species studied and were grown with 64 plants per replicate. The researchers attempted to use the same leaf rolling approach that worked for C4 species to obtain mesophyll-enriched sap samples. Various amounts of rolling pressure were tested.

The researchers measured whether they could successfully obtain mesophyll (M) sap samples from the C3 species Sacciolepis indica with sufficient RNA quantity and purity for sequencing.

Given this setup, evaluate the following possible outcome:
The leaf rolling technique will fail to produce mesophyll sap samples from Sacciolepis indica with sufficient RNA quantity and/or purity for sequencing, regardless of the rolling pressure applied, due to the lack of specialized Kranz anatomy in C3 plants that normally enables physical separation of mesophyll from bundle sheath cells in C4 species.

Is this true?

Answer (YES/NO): NO